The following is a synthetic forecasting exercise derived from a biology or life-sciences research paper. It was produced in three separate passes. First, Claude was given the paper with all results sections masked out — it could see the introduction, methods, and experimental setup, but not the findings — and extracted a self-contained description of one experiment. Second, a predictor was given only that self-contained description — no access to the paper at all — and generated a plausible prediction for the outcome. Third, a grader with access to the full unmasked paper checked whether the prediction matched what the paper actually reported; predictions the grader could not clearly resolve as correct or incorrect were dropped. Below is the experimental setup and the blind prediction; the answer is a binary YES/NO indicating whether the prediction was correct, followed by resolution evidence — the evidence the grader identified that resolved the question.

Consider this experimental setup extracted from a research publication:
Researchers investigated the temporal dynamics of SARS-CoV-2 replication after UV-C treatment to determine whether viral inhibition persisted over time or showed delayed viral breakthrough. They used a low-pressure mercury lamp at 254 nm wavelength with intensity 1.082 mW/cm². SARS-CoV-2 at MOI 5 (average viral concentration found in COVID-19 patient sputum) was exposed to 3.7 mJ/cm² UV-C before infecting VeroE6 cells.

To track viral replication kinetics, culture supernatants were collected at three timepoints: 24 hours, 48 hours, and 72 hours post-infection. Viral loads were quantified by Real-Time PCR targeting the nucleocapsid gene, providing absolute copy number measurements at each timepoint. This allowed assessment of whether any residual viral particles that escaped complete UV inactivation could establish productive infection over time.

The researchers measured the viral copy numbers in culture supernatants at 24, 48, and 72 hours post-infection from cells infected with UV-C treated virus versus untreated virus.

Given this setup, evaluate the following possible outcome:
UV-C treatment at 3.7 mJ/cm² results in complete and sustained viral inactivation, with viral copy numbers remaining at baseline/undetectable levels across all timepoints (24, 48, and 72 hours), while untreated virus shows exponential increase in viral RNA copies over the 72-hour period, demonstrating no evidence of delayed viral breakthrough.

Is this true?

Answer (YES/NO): NO